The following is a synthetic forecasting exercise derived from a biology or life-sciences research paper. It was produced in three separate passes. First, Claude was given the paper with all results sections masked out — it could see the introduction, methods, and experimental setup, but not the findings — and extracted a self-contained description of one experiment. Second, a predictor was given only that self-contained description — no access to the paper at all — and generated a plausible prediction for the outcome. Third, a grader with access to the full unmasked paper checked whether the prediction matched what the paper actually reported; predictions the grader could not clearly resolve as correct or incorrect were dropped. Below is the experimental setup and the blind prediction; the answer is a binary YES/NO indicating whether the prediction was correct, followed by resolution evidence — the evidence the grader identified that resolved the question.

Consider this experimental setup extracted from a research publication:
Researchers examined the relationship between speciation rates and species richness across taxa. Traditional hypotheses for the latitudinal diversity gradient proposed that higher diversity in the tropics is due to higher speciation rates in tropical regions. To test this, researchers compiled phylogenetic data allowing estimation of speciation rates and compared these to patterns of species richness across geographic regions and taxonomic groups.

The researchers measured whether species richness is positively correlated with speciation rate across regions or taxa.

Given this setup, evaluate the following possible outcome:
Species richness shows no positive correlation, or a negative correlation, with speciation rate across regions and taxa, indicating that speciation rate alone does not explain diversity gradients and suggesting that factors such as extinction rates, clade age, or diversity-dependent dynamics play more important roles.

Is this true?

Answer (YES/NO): YES